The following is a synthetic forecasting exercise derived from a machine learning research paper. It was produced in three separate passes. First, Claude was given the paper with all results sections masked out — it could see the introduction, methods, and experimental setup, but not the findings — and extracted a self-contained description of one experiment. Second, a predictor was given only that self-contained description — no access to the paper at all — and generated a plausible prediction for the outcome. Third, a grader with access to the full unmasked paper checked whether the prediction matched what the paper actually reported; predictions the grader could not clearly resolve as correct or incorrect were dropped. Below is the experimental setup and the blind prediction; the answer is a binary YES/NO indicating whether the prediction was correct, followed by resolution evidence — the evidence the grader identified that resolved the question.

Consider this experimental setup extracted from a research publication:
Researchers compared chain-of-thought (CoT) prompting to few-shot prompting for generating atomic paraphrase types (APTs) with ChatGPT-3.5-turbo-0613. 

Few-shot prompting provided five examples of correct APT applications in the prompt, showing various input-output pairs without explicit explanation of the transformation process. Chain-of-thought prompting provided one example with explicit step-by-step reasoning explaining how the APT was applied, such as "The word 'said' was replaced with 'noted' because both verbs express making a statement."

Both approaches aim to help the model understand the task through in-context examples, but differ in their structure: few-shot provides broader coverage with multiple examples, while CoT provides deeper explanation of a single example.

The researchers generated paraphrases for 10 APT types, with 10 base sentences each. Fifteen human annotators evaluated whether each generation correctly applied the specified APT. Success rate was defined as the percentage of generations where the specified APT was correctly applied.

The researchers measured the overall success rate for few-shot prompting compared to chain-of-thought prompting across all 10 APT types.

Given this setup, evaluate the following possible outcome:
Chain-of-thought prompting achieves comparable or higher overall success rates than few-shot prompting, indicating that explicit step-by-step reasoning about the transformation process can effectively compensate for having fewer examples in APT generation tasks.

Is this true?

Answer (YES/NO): YES